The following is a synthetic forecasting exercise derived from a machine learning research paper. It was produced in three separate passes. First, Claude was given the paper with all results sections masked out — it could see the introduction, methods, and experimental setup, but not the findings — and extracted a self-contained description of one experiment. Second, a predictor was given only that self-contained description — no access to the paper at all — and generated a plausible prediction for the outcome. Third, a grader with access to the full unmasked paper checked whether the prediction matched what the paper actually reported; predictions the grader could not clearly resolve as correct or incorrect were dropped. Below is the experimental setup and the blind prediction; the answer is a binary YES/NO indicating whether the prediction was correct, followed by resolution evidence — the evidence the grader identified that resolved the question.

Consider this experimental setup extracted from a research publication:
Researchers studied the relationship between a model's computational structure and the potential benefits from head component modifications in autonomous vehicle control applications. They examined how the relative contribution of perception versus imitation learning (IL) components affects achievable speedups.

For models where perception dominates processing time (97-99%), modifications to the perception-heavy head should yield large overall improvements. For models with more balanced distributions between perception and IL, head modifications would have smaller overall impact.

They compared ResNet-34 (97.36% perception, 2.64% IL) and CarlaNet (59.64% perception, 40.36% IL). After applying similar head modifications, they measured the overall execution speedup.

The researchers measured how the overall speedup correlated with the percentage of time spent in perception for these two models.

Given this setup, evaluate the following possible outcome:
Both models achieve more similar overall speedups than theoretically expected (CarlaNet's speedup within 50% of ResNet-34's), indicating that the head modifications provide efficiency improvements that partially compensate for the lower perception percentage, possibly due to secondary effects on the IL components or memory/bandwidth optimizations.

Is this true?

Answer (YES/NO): NO